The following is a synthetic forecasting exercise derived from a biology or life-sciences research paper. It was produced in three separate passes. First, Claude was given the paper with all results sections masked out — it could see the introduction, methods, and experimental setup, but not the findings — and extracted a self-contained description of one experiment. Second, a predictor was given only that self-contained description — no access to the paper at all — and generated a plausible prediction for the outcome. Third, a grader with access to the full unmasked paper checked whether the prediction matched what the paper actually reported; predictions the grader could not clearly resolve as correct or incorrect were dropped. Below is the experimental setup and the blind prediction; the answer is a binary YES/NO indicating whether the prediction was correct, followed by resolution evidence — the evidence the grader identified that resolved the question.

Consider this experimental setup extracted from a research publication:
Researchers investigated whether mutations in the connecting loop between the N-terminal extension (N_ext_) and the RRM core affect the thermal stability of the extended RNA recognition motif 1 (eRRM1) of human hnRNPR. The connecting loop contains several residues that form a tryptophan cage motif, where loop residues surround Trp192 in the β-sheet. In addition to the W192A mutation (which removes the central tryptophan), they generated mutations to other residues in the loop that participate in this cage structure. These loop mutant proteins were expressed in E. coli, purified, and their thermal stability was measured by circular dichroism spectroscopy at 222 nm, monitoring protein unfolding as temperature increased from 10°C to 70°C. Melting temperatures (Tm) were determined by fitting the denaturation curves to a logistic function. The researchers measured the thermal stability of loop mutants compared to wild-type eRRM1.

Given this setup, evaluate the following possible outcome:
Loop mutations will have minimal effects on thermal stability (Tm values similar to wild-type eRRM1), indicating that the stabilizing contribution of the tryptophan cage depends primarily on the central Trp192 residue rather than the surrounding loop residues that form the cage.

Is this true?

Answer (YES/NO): NO